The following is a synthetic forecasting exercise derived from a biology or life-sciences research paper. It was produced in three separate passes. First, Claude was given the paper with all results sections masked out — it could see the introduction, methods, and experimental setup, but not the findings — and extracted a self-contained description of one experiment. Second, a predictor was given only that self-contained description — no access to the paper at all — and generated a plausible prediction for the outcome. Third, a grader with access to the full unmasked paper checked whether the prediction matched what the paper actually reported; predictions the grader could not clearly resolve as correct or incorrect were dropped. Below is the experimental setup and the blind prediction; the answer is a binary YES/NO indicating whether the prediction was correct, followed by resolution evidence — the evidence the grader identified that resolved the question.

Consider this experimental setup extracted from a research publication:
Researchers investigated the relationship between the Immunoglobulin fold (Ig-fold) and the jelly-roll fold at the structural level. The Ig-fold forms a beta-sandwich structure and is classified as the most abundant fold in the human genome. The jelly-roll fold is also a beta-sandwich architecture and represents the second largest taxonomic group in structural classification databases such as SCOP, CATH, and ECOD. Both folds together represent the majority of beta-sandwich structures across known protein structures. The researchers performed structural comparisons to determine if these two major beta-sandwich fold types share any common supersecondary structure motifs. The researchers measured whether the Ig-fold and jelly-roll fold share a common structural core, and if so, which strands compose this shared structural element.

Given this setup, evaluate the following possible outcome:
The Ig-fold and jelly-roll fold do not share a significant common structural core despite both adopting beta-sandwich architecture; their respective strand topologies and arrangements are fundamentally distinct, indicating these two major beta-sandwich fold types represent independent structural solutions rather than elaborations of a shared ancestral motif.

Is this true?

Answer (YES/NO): NO